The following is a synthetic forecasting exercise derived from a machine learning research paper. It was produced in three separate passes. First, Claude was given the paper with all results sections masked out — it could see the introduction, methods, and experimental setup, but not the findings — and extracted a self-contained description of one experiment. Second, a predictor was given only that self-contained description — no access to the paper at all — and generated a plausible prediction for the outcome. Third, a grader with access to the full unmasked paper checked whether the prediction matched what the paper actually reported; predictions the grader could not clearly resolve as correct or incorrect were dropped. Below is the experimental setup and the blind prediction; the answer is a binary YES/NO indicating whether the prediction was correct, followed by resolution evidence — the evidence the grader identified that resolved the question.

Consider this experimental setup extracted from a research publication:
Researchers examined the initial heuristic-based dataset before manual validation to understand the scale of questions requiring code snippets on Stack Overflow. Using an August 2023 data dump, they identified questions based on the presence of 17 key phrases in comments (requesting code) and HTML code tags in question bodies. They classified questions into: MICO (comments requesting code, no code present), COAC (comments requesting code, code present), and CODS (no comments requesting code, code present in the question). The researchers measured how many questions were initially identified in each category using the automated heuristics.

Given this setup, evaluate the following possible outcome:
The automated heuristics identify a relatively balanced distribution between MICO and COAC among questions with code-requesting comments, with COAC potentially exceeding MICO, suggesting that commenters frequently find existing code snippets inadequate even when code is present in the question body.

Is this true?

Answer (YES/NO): NO